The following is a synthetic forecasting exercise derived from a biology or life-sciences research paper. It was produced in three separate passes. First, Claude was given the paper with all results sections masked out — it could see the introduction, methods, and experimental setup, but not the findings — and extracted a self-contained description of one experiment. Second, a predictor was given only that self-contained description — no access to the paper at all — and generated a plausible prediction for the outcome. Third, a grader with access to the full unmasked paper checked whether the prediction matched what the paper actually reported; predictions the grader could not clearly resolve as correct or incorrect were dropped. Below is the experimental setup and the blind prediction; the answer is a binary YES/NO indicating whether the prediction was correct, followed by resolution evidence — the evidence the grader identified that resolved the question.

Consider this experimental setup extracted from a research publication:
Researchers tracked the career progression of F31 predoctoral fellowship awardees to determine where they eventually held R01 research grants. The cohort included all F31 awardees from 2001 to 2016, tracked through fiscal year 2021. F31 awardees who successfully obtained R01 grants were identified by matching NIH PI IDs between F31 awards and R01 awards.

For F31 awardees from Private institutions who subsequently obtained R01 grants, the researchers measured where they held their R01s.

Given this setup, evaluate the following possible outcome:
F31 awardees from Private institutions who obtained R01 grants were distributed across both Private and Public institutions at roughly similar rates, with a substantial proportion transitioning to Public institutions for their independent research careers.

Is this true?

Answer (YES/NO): NO